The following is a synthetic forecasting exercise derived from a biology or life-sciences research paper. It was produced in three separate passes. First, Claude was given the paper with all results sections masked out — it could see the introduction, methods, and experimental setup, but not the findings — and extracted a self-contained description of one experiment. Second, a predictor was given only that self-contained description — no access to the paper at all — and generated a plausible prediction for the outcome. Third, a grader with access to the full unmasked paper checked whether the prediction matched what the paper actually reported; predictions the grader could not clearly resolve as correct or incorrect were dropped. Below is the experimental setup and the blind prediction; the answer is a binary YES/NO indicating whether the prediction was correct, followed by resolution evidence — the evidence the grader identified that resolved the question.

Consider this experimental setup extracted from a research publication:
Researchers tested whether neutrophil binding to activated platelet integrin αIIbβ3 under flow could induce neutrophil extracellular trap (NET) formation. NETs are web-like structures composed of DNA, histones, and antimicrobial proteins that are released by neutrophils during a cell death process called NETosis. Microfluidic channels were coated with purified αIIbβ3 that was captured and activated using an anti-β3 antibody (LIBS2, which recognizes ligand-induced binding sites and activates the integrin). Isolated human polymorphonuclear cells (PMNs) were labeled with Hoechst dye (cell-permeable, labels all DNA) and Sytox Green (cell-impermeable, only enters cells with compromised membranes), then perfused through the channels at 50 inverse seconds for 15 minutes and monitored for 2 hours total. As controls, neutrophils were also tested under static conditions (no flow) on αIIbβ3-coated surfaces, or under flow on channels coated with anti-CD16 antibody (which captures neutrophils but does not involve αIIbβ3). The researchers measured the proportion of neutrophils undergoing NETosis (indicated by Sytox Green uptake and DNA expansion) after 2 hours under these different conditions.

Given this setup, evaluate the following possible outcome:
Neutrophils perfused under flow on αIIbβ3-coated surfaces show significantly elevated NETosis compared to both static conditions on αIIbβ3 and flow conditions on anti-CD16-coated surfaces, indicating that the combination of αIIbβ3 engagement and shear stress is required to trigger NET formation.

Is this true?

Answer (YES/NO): YES